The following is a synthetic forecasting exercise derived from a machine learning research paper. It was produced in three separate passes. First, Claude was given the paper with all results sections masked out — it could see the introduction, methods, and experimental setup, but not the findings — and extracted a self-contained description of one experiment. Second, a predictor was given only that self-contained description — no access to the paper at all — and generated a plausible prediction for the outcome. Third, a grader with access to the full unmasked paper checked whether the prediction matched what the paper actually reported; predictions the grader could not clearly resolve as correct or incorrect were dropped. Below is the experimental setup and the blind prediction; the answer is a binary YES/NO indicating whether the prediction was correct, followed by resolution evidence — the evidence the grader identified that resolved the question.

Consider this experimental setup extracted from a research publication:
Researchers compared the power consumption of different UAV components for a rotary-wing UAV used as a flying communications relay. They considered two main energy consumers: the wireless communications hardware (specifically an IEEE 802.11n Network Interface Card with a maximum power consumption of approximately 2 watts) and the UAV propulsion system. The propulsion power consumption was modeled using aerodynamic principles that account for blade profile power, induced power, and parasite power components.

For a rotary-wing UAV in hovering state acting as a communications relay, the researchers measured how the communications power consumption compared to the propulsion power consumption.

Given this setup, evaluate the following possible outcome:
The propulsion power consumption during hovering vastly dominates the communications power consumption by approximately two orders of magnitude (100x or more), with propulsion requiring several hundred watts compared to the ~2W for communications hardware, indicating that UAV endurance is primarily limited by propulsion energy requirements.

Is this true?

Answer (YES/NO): NO